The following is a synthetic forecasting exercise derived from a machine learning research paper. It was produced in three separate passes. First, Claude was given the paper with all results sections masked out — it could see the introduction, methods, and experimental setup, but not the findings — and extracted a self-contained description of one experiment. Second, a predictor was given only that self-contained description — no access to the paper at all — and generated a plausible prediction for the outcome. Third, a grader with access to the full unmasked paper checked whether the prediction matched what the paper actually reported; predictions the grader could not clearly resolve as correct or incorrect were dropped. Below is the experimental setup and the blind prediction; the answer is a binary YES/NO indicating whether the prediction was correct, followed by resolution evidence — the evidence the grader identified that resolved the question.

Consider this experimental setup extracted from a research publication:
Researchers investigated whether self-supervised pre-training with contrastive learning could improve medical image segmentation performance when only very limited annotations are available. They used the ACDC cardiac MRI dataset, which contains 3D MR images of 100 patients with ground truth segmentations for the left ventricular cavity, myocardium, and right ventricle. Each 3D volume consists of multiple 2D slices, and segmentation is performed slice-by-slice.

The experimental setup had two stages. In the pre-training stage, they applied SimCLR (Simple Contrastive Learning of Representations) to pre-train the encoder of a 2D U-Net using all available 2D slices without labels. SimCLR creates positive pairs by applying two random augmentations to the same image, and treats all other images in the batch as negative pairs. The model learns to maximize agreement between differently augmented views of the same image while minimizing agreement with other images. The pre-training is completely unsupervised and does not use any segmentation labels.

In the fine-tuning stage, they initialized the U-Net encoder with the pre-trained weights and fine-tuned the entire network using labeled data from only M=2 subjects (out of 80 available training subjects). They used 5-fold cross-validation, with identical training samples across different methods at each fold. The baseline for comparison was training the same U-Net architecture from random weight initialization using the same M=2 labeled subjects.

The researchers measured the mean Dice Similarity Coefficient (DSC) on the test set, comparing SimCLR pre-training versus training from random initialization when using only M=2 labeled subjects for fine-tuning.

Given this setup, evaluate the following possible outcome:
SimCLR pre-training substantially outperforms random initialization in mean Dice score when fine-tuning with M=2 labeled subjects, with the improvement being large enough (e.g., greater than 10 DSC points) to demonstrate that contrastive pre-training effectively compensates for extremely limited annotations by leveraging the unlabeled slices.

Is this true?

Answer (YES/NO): NO